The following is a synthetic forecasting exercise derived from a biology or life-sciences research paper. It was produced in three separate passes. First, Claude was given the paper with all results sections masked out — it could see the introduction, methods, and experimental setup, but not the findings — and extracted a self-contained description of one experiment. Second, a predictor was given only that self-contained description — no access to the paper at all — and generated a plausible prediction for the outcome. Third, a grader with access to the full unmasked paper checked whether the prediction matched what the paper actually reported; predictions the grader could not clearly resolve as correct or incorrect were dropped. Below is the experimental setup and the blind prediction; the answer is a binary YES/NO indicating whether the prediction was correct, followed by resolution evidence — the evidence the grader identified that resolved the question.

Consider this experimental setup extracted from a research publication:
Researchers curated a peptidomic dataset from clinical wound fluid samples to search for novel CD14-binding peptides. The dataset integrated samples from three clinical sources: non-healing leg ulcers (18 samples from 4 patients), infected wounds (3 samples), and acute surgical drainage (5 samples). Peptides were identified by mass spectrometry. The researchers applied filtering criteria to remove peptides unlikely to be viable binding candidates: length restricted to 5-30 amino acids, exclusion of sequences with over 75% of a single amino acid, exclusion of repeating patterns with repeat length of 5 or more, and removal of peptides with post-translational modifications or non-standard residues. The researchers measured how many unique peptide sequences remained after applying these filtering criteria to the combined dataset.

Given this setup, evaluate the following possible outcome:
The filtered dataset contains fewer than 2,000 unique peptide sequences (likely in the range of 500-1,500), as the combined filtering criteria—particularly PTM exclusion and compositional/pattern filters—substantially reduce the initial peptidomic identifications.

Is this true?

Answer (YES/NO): NO